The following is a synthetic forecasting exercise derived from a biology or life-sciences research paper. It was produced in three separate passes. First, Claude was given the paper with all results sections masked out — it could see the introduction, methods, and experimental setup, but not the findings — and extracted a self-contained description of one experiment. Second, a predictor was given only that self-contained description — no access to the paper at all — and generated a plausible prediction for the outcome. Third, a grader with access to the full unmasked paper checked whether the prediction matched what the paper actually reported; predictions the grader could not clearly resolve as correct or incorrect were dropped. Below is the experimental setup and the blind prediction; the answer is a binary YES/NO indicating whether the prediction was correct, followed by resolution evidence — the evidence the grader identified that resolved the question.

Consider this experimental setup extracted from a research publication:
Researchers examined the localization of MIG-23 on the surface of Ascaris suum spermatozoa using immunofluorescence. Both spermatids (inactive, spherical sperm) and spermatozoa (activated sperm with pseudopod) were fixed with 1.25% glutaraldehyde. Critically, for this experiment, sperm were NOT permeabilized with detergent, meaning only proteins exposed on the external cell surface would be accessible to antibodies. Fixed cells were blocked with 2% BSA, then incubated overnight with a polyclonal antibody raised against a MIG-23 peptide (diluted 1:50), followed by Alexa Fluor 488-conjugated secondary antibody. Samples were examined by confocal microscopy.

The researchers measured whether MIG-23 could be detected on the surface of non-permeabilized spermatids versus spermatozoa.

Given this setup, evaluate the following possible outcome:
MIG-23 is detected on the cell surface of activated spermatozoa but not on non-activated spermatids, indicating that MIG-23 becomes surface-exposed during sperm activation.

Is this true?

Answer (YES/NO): NO